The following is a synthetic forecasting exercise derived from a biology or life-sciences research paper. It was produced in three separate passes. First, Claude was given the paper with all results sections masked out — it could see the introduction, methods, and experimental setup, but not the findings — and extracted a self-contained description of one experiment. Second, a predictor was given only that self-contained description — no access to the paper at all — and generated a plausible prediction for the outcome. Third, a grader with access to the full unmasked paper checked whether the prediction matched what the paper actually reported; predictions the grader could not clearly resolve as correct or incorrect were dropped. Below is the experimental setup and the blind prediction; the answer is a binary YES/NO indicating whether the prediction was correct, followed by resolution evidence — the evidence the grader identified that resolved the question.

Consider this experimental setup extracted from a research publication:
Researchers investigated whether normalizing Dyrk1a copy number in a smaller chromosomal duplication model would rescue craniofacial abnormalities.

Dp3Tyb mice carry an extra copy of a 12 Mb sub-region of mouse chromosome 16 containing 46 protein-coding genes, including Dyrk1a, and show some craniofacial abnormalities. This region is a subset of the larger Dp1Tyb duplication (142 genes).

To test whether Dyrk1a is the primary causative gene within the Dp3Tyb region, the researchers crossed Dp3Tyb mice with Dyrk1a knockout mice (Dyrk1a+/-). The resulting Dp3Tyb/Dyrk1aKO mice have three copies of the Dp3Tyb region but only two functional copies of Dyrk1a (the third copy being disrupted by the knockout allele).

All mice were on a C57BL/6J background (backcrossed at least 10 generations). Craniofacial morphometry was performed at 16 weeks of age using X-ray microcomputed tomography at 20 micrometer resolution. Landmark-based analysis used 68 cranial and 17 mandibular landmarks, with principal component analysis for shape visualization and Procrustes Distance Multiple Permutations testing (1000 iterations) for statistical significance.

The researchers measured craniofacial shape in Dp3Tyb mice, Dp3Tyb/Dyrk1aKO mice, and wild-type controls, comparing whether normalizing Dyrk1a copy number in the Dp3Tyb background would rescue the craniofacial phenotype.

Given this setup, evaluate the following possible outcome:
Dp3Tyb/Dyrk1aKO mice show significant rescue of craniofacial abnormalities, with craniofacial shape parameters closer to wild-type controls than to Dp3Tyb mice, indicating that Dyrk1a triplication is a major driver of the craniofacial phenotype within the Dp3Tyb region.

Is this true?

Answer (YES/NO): YES